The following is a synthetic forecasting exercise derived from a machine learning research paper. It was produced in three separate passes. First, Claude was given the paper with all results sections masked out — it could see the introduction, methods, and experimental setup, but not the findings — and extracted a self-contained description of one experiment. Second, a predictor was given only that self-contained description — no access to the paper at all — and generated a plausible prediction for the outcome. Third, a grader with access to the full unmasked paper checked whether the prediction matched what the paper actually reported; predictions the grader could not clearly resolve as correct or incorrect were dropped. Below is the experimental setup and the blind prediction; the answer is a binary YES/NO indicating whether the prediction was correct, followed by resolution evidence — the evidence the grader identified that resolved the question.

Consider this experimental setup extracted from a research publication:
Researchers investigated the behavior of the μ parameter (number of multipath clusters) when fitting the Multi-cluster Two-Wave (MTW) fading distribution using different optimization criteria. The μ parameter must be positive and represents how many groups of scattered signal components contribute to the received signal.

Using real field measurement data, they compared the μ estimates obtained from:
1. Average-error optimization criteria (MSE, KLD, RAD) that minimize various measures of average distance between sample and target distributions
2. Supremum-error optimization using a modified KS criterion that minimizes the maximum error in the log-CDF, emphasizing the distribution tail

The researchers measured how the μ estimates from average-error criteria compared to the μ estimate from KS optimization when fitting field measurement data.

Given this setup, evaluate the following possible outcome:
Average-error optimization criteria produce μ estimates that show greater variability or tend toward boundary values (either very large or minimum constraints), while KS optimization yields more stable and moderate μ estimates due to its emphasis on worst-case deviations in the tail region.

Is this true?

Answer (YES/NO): NO